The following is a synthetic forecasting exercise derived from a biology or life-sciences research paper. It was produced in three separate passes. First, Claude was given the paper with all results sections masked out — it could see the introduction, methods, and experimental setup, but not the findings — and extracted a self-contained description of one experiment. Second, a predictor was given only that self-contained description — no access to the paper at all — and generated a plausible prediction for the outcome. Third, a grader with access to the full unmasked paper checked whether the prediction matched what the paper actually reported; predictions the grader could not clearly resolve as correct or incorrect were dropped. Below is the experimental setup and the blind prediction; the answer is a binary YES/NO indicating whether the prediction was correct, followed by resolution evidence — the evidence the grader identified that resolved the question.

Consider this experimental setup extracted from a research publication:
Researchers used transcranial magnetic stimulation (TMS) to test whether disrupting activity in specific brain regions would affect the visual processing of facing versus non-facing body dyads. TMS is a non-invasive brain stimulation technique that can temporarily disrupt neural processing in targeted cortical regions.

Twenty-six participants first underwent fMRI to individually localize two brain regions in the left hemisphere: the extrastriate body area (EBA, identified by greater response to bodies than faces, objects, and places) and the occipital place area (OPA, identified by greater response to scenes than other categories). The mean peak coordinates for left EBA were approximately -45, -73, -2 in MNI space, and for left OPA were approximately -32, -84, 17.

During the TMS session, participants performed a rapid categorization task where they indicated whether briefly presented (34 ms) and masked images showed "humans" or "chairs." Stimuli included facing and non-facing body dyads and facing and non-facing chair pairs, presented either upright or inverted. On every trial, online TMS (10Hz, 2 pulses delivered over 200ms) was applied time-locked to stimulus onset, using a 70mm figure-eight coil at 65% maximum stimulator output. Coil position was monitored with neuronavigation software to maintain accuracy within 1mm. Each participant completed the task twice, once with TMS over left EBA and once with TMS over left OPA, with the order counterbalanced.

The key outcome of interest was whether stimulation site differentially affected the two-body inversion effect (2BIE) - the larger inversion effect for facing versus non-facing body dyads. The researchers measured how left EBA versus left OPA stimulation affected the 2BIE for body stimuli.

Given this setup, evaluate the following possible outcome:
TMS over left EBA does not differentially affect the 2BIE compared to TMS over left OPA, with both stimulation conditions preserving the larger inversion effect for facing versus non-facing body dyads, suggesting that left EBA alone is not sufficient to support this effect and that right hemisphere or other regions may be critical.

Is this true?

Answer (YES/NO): NO